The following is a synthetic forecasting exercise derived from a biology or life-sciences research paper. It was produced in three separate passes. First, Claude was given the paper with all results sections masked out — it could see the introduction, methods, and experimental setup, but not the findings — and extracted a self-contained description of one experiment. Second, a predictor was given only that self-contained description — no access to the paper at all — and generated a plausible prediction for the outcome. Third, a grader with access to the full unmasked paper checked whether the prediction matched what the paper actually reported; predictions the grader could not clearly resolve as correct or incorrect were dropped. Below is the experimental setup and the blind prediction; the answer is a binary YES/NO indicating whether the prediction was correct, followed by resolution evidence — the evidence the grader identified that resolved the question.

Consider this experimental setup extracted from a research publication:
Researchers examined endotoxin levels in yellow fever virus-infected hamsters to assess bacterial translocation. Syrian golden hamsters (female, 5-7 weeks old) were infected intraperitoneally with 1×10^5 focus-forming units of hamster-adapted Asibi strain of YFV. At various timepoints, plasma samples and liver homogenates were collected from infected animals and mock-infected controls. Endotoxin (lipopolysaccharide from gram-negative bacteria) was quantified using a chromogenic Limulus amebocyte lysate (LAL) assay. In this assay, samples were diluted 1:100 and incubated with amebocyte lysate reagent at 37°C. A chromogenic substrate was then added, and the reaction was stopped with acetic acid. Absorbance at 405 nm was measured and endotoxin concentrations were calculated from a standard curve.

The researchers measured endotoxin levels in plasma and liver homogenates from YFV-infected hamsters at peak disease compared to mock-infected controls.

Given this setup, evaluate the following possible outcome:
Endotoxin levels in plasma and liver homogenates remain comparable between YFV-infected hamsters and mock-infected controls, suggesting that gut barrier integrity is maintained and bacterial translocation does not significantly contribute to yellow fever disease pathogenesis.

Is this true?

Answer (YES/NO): NO